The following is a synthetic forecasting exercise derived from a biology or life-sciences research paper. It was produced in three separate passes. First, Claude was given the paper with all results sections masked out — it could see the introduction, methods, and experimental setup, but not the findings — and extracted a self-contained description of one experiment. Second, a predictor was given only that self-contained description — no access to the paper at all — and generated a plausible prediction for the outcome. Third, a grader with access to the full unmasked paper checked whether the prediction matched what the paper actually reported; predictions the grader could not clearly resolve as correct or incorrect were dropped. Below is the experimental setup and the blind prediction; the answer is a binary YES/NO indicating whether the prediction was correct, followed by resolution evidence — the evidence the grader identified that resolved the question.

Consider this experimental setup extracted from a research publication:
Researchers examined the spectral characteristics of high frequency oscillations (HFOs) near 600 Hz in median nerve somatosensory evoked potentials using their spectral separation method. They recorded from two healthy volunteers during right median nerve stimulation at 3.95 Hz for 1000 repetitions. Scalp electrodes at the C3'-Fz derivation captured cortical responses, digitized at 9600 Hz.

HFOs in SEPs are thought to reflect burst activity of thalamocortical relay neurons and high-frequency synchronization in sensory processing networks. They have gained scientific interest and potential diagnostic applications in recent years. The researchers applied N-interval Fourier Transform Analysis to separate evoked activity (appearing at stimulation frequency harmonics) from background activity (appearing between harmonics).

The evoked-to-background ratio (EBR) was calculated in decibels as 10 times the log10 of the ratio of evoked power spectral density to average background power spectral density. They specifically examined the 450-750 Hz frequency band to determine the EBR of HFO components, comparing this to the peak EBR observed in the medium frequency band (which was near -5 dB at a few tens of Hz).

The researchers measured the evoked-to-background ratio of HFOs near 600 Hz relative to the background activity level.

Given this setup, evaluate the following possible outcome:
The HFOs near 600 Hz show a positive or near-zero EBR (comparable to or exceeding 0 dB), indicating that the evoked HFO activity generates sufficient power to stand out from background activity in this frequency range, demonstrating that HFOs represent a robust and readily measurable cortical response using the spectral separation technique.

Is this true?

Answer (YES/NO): NO